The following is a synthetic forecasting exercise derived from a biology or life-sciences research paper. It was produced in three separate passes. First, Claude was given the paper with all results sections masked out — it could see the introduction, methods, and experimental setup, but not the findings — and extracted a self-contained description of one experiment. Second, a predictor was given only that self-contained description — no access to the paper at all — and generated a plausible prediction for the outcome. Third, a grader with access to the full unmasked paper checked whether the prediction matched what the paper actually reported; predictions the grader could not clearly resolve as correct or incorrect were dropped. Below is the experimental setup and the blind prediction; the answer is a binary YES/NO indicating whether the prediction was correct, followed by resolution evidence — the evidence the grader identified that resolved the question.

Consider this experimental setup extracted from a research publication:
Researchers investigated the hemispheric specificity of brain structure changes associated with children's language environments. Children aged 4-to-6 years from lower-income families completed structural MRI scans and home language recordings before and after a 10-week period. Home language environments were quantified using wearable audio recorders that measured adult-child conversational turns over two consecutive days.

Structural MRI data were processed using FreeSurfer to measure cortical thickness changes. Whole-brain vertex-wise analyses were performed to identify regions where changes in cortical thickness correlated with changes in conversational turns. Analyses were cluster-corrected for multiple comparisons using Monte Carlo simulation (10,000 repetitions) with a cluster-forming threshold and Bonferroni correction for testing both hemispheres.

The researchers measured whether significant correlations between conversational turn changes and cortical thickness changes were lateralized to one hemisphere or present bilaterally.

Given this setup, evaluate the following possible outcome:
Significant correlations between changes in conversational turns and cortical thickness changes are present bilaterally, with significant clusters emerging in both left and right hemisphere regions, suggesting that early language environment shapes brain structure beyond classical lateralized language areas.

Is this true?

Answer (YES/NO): NO